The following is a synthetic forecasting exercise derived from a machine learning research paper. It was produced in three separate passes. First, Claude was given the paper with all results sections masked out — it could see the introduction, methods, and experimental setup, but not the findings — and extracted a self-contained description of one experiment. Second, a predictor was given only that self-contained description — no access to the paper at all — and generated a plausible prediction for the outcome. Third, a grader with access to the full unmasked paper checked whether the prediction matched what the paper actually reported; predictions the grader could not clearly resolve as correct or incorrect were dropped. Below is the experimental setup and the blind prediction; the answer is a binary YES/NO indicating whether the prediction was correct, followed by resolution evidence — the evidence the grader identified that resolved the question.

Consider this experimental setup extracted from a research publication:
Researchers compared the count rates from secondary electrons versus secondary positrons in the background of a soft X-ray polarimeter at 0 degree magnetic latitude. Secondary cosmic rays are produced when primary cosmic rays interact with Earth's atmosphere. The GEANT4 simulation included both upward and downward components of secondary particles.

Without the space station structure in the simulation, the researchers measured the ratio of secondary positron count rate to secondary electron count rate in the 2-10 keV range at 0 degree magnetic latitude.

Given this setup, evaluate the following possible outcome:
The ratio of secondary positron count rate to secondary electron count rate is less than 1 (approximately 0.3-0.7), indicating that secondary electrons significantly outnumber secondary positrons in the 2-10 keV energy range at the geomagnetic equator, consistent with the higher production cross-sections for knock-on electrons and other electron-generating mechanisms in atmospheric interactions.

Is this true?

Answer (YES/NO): NO